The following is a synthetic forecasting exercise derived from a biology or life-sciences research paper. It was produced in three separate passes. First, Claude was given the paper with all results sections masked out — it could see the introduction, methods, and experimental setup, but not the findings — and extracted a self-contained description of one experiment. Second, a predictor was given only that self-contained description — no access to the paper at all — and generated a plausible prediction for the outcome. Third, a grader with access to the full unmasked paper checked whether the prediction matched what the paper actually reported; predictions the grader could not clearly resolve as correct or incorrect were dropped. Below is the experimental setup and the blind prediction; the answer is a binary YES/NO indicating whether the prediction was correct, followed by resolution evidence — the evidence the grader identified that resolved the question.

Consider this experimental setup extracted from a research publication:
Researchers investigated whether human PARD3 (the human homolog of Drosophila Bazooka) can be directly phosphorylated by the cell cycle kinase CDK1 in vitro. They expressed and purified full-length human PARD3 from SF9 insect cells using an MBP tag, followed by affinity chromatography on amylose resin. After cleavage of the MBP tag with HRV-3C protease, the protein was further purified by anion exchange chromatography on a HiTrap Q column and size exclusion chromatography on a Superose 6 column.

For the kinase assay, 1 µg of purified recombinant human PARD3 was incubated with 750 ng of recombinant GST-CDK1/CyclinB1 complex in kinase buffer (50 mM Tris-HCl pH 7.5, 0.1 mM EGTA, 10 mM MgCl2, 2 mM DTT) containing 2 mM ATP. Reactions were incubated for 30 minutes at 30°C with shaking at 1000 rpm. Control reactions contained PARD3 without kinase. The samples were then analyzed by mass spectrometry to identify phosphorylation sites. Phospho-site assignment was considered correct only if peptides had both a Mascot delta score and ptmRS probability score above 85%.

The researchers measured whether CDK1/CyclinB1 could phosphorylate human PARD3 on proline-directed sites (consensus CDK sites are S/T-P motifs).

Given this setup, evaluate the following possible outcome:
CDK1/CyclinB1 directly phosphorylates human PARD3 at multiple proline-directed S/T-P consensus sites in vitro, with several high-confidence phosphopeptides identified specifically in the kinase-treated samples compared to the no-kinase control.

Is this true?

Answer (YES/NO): YES